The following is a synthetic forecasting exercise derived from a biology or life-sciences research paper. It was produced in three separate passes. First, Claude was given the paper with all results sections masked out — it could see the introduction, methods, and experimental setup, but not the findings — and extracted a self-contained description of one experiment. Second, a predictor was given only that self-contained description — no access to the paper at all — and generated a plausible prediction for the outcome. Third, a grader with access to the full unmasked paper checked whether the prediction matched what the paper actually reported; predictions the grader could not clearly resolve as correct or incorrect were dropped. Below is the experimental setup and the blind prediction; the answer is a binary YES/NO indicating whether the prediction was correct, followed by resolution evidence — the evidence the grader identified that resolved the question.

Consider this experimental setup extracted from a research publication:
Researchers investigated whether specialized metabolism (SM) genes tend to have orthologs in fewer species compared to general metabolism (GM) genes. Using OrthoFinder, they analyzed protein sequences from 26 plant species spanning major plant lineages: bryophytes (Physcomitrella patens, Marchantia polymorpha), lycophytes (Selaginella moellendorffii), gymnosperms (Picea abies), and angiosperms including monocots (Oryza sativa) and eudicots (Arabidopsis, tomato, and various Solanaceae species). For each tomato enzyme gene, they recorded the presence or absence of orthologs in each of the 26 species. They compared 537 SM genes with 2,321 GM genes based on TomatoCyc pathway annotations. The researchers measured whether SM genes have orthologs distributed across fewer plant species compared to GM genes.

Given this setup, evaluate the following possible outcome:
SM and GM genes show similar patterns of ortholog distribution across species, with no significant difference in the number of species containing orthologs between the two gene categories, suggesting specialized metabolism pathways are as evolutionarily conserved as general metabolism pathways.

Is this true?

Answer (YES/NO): NO